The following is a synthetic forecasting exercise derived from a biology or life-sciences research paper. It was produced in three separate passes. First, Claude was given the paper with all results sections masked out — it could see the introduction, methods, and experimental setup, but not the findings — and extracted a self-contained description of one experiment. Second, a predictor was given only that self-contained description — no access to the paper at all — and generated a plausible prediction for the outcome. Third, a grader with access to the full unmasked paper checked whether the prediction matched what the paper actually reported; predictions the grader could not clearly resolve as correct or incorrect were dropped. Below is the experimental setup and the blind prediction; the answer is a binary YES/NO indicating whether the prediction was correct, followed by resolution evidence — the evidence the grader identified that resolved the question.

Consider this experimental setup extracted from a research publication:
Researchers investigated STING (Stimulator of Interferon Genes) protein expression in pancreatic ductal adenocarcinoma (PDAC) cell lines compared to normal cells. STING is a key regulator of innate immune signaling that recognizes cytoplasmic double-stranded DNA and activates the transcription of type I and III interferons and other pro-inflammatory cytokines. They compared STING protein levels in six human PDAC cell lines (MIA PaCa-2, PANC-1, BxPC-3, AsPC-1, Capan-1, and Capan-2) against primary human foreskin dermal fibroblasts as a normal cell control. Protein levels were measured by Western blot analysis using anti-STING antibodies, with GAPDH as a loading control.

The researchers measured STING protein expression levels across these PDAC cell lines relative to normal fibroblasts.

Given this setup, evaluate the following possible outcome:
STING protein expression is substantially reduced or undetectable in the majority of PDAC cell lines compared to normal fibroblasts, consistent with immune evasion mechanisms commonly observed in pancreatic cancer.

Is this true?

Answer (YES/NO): YES